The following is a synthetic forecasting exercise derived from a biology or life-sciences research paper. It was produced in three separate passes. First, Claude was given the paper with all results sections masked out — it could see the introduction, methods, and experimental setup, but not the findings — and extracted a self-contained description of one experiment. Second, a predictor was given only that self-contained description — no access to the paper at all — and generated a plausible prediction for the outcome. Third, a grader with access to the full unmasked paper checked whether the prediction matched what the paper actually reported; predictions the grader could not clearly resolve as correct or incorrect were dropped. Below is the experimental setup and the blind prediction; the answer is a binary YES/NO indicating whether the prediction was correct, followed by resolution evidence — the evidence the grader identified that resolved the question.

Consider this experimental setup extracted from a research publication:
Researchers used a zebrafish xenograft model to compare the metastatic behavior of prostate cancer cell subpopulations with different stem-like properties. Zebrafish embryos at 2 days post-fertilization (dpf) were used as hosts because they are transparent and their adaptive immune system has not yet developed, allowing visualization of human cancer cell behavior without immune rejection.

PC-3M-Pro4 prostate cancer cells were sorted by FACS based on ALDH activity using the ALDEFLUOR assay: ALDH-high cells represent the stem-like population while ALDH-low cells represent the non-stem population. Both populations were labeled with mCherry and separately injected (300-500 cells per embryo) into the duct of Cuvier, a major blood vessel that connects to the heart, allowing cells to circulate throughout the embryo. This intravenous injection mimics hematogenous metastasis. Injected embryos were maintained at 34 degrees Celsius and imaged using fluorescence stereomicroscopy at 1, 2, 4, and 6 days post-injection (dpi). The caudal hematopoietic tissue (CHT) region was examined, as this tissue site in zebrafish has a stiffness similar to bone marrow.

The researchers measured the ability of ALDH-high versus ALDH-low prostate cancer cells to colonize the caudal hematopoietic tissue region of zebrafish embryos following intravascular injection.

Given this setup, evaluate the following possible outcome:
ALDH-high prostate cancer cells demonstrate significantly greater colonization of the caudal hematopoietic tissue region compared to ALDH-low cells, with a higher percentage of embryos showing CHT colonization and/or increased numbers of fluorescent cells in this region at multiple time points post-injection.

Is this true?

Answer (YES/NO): YES